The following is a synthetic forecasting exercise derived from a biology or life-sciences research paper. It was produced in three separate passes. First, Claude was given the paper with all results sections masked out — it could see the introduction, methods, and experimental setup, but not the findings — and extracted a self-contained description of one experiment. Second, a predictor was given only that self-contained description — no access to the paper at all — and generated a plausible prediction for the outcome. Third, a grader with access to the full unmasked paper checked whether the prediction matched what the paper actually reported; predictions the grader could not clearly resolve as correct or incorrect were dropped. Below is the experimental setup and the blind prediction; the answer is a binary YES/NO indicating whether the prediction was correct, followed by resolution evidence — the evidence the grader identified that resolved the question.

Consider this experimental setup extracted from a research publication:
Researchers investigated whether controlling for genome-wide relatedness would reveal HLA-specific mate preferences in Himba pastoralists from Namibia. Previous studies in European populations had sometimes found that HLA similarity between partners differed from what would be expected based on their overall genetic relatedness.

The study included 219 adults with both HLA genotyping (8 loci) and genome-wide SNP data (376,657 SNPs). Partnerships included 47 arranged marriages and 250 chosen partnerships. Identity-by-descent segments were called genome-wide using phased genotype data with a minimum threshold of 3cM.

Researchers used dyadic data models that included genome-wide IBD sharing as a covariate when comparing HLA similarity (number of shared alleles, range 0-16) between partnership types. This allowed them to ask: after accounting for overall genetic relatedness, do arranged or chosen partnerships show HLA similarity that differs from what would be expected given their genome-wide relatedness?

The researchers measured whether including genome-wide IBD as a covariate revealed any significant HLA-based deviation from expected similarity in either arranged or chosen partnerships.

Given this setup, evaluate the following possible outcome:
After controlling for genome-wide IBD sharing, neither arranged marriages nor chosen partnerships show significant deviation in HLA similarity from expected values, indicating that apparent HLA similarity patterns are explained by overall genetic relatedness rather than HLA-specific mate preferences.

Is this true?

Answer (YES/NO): YES